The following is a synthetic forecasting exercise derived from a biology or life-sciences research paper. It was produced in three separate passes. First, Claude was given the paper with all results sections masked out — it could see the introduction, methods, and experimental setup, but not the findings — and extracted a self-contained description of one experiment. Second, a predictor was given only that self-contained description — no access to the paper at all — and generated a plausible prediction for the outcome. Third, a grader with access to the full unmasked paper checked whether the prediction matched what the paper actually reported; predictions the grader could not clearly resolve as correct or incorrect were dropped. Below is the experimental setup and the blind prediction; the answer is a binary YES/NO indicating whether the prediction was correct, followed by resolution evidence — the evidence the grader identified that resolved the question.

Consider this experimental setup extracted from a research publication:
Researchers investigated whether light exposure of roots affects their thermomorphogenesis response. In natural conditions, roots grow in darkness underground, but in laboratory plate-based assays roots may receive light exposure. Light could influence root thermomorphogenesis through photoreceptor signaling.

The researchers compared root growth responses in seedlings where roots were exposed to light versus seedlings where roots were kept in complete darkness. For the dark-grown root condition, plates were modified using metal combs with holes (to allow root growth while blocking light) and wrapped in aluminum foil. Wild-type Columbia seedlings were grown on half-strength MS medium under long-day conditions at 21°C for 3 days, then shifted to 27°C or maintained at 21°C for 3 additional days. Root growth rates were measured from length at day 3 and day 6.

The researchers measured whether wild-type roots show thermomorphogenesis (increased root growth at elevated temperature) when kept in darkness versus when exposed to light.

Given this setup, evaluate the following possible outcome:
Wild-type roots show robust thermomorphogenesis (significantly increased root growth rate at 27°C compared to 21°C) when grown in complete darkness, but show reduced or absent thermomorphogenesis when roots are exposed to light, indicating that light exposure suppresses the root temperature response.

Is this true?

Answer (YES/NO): NO